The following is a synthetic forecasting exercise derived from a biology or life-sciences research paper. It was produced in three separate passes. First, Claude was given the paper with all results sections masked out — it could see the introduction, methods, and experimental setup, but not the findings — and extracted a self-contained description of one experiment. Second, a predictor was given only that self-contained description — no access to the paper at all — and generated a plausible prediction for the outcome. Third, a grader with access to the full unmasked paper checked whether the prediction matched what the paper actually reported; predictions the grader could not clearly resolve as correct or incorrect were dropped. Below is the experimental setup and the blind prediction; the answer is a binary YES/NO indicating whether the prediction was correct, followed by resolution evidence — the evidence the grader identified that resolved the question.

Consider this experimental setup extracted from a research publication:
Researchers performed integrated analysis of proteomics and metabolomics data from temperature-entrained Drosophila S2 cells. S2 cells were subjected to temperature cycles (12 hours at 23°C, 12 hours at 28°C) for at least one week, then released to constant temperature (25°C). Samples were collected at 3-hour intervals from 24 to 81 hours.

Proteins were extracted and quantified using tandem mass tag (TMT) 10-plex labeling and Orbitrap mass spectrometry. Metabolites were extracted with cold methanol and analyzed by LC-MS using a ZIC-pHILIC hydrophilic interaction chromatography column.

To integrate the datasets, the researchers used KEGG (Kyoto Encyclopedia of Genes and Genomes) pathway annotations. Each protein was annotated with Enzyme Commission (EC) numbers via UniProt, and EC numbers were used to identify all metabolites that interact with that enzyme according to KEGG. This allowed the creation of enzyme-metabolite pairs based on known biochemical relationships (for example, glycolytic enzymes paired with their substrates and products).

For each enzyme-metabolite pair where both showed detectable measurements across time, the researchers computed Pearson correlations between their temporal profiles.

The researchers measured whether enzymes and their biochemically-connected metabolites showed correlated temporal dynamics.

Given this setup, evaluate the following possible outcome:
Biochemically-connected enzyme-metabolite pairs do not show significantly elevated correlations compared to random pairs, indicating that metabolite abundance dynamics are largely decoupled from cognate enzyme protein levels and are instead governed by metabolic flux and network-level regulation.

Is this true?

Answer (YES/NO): NO